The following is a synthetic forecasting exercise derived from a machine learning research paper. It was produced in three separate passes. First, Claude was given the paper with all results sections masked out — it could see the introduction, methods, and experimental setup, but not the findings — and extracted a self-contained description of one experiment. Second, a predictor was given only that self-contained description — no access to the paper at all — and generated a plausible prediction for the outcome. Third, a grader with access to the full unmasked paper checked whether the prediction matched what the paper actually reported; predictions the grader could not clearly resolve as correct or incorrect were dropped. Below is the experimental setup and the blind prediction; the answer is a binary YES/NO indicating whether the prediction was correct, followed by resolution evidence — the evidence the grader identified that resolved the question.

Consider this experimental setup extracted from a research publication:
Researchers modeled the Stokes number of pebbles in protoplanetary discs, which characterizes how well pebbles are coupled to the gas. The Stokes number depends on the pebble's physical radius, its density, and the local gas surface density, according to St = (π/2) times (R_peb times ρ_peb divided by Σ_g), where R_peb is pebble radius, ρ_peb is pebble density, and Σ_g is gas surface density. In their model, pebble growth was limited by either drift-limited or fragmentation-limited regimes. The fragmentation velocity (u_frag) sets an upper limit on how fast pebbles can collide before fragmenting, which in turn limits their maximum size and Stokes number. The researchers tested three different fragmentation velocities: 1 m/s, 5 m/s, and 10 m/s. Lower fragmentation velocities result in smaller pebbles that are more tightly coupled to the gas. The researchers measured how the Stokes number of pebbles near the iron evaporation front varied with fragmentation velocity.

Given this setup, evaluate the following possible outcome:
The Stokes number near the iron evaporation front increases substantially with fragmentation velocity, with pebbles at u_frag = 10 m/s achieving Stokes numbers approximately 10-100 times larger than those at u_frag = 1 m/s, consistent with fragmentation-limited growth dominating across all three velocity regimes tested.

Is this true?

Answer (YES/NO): NO